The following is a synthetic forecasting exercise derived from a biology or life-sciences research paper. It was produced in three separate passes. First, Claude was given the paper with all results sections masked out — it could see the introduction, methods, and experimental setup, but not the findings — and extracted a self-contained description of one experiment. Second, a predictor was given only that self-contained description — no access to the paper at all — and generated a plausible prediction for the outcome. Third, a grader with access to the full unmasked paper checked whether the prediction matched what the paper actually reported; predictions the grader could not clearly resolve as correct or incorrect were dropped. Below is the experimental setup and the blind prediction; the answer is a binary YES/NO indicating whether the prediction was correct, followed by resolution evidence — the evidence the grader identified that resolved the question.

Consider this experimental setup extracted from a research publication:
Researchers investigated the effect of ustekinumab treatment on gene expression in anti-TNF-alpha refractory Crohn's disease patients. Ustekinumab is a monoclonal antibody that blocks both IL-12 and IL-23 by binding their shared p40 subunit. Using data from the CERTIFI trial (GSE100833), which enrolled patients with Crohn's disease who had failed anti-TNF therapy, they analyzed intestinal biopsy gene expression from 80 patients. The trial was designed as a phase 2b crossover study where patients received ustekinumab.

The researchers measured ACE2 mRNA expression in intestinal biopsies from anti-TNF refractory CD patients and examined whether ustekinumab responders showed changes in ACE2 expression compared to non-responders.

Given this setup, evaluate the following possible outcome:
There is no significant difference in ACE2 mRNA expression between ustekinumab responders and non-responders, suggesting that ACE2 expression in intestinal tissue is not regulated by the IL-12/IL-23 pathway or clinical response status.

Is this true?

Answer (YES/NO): NO